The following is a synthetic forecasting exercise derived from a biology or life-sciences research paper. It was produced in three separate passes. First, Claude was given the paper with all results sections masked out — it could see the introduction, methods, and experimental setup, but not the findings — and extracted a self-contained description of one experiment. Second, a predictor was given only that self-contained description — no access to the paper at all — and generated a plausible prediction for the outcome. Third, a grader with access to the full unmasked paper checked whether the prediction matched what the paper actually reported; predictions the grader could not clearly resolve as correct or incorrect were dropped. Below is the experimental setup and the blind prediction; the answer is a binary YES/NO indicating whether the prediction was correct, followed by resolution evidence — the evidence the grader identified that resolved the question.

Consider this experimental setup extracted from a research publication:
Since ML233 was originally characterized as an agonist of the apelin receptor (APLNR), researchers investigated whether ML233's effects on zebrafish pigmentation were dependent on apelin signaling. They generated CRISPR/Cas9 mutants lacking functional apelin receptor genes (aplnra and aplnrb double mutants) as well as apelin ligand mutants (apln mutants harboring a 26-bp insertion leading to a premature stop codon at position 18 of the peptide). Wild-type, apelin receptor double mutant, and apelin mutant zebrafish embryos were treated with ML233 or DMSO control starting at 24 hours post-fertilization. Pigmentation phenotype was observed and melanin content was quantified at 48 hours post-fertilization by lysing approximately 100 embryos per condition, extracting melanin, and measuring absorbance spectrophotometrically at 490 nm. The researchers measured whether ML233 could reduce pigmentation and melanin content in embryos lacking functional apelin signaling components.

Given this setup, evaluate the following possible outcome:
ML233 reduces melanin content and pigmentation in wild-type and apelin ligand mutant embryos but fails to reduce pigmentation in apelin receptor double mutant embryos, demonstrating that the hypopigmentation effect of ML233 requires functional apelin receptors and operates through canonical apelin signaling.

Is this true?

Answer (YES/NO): NO